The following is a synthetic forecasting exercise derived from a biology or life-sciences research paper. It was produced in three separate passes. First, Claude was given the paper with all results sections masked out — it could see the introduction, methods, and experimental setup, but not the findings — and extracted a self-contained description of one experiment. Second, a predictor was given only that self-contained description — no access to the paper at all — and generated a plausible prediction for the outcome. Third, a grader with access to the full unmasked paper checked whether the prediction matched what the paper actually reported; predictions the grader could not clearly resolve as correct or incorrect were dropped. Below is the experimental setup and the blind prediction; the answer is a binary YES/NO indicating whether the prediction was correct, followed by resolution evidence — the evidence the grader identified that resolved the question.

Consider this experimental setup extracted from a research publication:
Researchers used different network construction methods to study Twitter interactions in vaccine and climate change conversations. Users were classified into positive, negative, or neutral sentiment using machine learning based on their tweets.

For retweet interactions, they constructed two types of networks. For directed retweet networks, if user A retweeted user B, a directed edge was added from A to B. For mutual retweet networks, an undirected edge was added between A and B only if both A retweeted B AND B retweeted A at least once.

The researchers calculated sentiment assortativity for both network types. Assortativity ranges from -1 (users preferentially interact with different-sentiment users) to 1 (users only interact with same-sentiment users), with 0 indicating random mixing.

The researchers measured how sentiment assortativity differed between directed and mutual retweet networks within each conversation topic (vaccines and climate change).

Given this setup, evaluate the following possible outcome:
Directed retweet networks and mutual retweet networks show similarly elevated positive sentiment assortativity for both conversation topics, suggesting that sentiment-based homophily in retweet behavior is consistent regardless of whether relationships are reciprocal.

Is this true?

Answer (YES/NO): NO